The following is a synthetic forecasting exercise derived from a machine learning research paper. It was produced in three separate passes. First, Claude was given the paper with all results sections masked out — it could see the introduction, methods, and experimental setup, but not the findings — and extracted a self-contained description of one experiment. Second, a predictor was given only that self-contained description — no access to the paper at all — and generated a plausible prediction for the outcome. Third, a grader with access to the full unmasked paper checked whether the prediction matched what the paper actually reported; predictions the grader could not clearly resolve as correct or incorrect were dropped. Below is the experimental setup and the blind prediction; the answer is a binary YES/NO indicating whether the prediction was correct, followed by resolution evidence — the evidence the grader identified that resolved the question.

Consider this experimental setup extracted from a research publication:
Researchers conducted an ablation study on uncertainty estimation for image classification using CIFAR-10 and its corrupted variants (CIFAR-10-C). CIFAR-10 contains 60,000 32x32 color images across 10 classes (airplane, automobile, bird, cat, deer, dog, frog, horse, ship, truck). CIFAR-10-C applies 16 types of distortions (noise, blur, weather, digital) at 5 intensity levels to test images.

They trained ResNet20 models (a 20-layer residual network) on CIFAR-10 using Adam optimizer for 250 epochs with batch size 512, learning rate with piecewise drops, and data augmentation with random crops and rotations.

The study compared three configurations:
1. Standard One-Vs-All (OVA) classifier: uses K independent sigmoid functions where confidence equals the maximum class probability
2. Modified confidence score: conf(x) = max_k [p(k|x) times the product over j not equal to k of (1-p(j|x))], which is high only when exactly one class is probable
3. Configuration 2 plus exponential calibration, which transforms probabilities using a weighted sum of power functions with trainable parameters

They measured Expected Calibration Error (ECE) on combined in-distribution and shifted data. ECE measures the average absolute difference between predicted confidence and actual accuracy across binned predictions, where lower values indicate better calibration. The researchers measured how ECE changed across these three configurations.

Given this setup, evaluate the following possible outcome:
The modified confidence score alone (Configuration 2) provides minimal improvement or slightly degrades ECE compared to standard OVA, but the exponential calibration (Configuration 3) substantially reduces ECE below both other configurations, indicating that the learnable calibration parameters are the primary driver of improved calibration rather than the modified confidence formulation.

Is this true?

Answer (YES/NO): NO